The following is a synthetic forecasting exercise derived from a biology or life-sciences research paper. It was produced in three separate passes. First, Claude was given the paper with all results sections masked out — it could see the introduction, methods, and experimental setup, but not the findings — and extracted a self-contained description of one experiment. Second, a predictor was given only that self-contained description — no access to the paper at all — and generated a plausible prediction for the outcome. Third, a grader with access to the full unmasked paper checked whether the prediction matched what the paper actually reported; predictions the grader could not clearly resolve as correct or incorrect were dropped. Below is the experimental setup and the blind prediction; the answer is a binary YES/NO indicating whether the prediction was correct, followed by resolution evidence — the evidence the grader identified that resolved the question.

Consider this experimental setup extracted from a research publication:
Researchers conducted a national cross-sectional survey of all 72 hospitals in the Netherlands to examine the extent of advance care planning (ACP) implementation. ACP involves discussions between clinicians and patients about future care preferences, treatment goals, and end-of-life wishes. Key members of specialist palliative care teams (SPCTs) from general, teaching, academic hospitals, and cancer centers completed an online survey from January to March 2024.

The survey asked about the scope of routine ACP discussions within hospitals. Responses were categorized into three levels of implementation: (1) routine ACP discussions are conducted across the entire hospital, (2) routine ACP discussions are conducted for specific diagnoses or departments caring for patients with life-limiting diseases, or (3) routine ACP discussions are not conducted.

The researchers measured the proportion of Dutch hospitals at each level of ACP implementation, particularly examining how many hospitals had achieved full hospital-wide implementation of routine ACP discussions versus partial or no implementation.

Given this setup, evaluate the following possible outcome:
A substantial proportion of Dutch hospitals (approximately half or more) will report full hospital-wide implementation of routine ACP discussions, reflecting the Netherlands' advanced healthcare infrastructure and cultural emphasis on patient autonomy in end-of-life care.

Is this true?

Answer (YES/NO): NO